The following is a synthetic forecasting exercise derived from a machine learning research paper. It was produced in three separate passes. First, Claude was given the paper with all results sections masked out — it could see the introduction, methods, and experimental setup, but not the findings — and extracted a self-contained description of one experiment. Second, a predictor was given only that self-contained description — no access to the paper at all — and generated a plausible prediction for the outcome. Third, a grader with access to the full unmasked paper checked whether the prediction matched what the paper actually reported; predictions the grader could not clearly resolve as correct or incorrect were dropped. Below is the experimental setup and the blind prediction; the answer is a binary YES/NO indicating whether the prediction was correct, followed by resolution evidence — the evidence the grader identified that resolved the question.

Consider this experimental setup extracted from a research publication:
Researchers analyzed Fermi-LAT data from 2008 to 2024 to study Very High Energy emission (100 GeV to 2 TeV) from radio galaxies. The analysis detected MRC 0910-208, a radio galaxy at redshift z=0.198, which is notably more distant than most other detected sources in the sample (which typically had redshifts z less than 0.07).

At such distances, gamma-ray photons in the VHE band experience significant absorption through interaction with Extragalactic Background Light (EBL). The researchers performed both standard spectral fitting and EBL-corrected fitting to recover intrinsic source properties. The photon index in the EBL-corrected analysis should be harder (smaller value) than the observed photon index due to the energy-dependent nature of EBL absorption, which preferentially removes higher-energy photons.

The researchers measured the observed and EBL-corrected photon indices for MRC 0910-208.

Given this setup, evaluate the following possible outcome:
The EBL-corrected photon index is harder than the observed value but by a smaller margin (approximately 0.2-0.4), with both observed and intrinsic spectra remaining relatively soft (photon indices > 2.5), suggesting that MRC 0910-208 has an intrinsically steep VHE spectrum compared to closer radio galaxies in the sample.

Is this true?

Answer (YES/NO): NO